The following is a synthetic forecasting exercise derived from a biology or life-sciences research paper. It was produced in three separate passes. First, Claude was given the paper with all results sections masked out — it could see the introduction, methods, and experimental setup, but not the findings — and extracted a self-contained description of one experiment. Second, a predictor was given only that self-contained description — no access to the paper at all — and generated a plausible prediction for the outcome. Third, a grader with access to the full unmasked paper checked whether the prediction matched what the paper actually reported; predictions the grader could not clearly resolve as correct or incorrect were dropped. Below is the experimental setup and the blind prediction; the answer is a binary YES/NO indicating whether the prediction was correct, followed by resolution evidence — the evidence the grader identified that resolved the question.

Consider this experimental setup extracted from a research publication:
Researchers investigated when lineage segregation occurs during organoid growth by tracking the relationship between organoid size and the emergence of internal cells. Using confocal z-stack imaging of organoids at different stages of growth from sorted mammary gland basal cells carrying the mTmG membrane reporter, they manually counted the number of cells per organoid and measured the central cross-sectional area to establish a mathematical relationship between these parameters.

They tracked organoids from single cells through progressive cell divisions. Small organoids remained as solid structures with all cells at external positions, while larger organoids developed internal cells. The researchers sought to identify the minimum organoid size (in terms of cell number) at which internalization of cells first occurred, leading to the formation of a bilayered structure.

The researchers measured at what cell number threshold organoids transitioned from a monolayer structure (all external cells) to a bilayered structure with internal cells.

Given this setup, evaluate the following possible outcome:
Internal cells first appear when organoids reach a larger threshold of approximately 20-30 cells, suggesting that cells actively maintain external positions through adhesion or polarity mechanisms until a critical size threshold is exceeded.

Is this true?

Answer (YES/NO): NO